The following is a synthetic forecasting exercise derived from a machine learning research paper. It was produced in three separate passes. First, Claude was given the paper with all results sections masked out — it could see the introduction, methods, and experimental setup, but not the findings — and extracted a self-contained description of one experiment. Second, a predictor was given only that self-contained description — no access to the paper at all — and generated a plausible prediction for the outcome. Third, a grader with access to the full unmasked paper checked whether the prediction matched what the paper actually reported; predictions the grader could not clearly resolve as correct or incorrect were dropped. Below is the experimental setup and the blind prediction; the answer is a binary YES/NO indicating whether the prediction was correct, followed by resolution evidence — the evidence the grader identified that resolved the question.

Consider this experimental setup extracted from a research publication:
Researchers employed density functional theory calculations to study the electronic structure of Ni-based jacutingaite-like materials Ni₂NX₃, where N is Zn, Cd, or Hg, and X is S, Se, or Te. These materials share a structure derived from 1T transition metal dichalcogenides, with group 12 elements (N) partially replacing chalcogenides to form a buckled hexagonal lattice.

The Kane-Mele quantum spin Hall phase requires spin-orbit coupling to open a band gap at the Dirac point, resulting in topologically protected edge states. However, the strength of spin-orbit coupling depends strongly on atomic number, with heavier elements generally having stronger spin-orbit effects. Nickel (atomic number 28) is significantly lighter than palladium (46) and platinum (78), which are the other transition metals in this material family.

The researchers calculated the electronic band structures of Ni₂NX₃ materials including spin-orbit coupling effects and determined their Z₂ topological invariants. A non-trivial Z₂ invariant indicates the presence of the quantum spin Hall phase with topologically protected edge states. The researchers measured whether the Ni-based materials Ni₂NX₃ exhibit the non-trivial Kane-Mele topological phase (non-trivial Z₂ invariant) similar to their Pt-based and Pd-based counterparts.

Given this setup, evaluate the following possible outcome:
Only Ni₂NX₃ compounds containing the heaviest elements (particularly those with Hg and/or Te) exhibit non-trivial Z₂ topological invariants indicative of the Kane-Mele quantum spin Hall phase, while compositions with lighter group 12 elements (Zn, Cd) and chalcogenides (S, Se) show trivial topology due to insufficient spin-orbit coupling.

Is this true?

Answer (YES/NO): NO